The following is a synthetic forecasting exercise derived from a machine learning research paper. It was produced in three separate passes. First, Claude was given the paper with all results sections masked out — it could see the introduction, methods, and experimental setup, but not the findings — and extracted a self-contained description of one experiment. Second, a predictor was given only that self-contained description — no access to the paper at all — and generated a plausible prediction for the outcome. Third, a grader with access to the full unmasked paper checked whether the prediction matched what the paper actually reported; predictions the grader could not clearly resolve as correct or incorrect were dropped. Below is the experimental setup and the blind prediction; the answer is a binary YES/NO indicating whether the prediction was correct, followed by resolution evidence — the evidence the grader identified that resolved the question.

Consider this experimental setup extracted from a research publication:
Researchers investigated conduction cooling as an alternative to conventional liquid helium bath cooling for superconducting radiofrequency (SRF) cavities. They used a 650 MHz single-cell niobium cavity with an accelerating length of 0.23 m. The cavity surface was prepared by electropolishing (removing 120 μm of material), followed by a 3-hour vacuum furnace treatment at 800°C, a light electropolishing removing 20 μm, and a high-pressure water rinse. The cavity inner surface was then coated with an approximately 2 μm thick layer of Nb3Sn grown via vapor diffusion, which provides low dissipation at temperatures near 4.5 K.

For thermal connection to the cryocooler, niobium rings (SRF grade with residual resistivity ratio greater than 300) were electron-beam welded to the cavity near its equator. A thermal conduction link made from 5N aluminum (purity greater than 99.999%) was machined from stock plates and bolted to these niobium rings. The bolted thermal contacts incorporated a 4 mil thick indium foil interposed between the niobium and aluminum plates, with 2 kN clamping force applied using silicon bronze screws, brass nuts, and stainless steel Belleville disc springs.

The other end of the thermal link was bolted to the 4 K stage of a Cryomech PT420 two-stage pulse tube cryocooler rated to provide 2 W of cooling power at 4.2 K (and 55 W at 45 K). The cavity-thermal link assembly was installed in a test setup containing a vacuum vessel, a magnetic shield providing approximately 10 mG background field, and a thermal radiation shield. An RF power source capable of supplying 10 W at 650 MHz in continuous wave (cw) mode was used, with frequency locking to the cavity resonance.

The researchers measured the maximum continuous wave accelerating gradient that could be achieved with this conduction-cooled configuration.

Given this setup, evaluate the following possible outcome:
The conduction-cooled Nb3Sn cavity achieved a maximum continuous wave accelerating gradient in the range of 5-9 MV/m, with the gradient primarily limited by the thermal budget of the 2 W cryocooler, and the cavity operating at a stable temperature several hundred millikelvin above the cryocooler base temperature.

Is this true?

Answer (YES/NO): NO